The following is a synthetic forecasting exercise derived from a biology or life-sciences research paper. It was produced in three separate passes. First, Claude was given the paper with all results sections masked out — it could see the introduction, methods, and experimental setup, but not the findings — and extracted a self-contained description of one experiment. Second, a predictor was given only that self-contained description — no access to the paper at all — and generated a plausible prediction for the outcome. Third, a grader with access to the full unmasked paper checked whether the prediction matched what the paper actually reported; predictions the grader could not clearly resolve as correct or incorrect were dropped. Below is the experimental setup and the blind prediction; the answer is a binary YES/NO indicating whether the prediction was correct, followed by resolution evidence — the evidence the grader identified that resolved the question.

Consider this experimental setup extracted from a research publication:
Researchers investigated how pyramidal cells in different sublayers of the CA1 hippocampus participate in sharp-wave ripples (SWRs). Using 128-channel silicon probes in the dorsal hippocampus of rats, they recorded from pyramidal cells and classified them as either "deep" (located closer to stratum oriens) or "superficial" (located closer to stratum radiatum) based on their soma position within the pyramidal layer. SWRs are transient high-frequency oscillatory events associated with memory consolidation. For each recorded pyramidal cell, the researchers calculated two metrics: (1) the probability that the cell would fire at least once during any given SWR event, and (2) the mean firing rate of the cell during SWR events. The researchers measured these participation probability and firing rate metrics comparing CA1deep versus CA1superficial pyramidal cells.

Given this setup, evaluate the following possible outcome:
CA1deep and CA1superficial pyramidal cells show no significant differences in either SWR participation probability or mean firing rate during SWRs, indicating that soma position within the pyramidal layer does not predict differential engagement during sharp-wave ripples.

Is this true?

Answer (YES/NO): NO